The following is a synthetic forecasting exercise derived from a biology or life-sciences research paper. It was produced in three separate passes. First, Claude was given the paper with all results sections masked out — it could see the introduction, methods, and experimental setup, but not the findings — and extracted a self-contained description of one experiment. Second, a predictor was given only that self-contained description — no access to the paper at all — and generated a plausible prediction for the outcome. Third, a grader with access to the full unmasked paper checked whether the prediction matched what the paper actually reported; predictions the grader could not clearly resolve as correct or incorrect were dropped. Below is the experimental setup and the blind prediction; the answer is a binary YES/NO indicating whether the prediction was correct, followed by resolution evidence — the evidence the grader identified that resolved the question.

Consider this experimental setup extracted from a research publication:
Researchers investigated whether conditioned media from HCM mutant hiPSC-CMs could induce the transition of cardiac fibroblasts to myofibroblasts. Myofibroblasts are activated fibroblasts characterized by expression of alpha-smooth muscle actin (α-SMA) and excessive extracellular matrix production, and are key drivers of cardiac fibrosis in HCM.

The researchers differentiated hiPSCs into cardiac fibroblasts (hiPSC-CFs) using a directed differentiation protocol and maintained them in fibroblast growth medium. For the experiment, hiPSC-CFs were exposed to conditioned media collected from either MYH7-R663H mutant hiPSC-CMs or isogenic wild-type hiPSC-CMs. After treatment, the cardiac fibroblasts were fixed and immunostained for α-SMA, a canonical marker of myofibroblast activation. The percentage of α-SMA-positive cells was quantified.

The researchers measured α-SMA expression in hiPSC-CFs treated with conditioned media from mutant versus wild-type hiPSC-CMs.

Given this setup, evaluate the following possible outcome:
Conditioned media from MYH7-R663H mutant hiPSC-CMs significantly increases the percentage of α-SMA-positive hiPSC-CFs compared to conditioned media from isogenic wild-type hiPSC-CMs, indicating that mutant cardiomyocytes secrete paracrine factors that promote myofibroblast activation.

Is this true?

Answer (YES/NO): YES